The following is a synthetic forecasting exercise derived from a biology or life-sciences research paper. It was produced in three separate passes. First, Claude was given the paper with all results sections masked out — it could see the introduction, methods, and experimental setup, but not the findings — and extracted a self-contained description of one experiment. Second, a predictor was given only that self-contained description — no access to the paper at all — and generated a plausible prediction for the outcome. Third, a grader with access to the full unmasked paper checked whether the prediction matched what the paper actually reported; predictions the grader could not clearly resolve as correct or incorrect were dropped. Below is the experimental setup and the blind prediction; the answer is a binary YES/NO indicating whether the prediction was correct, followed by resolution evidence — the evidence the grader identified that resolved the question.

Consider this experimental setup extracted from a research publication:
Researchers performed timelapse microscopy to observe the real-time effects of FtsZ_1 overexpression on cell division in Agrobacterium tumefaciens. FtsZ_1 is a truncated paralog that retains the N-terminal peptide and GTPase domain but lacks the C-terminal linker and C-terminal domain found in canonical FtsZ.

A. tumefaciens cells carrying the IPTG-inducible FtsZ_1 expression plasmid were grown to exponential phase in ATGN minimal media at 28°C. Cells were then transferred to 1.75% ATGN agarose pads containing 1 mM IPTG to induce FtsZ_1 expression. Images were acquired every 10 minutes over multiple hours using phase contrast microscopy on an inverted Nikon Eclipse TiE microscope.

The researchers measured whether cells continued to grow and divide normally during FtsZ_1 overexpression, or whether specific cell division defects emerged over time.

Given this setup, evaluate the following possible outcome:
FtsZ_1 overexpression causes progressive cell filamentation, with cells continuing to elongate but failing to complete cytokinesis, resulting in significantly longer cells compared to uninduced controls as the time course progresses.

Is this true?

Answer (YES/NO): NO